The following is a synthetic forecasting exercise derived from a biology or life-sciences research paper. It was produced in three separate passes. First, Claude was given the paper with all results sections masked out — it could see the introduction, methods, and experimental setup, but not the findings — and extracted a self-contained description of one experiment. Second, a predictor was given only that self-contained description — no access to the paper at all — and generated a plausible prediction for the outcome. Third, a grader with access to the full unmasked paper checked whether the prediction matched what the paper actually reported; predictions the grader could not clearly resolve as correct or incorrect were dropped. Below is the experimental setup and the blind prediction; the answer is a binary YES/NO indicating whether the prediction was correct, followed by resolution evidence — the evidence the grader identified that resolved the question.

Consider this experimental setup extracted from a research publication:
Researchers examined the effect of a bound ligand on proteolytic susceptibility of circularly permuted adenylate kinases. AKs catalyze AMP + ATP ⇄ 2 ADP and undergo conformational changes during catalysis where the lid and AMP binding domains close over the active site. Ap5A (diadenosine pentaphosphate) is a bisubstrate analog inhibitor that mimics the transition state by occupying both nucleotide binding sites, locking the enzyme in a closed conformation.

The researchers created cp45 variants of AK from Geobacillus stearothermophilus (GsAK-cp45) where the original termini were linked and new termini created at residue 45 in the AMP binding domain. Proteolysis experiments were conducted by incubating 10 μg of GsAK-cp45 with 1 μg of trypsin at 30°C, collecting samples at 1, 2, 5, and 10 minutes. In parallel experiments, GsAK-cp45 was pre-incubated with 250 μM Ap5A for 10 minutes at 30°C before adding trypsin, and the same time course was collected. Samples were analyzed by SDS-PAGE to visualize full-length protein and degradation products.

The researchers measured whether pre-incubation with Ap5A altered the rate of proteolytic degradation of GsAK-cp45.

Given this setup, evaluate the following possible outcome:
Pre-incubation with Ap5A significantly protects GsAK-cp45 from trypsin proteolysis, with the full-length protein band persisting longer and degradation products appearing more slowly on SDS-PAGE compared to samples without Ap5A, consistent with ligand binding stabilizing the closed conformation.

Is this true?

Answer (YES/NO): NO